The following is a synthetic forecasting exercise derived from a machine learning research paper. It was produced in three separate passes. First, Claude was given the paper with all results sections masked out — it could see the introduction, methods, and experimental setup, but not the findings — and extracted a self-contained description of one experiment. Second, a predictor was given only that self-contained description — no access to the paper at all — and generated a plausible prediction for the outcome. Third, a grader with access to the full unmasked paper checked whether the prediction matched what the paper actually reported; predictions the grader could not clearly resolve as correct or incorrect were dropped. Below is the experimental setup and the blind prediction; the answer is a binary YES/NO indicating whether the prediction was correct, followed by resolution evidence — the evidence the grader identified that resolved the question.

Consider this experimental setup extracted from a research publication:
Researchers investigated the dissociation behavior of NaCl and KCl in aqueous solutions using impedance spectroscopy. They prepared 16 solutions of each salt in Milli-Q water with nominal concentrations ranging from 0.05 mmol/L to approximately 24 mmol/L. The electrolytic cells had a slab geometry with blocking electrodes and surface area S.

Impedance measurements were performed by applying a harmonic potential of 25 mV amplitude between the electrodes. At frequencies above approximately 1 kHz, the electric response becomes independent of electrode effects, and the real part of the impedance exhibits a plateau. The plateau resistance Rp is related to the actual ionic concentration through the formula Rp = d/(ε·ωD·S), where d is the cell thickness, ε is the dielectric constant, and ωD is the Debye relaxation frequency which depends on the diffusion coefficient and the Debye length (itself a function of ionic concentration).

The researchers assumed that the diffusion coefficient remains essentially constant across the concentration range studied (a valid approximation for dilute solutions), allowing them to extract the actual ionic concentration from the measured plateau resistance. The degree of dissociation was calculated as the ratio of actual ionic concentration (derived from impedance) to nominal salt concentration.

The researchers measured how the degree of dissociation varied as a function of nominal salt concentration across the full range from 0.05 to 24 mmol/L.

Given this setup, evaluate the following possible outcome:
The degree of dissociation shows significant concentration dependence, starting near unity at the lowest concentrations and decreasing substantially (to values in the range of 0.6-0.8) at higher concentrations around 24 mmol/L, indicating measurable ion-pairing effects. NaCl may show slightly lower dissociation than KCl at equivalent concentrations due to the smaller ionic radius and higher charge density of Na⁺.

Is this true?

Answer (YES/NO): NO